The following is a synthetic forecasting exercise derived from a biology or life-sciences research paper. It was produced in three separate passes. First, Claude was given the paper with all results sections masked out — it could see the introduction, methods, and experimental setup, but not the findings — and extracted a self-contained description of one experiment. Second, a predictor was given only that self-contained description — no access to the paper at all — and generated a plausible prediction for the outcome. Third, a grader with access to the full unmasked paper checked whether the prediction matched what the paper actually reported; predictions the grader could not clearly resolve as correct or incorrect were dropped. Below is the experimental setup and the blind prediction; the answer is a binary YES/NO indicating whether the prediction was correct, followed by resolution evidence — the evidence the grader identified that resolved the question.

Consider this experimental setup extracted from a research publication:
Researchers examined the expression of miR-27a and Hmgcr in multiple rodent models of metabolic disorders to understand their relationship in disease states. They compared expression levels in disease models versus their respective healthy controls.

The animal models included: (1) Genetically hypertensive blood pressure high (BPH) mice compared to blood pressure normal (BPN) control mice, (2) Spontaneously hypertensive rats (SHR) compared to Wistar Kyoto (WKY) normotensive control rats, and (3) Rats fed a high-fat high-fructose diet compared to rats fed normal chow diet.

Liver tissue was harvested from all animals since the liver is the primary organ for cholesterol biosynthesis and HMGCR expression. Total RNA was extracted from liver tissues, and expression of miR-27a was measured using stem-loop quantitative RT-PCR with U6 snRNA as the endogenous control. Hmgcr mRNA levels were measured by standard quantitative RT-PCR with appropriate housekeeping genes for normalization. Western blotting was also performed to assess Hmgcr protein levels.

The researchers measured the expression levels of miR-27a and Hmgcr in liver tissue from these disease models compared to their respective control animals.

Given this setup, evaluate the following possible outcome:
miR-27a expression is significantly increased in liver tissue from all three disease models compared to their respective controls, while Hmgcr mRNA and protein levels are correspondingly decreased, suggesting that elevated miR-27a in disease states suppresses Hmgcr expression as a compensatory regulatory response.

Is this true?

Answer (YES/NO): NO